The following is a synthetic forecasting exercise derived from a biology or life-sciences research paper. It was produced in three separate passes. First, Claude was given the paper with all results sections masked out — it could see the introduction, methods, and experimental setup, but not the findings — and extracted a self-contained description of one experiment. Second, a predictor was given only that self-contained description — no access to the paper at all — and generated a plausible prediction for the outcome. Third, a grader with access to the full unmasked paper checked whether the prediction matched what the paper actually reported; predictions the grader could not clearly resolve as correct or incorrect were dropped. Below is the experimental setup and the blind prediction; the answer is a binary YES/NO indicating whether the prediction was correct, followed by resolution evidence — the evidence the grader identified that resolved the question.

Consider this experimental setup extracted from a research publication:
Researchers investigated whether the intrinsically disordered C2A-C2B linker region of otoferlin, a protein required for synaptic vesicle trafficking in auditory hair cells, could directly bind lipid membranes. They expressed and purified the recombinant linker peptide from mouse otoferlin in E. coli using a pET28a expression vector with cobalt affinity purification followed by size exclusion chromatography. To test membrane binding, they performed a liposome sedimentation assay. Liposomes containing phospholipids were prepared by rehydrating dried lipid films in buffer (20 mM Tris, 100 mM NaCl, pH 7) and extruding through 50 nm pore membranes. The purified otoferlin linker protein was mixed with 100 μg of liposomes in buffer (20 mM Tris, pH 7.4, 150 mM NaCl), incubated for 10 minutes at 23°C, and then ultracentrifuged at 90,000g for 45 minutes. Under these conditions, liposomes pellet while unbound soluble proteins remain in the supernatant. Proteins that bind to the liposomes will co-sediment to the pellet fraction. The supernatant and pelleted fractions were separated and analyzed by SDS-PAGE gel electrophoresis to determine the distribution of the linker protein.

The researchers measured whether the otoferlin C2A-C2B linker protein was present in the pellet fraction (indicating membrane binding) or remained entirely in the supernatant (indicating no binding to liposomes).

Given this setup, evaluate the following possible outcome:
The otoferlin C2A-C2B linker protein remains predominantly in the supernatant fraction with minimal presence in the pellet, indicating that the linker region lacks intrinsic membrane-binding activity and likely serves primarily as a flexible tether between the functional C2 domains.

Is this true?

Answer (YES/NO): NO